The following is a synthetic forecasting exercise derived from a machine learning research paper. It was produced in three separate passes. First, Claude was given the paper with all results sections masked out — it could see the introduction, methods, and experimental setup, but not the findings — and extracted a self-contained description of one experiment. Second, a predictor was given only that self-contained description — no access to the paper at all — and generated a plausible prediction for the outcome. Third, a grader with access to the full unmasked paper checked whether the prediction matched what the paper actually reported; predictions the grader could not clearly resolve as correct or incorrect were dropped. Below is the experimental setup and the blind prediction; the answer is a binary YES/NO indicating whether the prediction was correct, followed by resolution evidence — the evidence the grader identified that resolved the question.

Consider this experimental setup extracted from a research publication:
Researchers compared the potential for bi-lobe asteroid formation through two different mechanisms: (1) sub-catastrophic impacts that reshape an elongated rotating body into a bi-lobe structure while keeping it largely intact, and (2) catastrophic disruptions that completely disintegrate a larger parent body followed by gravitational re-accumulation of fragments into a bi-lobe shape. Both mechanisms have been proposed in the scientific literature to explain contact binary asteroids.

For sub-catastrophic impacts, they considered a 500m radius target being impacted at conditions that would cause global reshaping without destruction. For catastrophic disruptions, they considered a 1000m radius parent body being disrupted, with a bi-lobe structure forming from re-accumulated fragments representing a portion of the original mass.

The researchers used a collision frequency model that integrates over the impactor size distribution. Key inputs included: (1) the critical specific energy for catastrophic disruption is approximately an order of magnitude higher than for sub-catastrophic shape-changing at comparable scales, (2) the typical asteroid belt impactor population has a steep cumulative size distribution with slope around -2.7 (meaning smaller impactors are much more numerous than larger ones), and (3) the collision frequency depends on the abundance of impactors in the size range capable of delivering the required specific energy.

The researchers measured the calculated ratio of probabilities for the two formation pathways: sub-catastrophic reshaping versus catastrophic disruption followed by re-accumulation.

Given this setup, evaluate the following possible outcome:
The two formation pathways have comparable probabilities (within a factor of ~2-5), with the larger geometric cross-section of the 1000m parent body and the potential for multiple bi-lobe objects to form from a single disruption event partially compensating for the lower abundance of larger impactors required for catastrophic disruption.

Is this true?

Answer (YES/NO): NO